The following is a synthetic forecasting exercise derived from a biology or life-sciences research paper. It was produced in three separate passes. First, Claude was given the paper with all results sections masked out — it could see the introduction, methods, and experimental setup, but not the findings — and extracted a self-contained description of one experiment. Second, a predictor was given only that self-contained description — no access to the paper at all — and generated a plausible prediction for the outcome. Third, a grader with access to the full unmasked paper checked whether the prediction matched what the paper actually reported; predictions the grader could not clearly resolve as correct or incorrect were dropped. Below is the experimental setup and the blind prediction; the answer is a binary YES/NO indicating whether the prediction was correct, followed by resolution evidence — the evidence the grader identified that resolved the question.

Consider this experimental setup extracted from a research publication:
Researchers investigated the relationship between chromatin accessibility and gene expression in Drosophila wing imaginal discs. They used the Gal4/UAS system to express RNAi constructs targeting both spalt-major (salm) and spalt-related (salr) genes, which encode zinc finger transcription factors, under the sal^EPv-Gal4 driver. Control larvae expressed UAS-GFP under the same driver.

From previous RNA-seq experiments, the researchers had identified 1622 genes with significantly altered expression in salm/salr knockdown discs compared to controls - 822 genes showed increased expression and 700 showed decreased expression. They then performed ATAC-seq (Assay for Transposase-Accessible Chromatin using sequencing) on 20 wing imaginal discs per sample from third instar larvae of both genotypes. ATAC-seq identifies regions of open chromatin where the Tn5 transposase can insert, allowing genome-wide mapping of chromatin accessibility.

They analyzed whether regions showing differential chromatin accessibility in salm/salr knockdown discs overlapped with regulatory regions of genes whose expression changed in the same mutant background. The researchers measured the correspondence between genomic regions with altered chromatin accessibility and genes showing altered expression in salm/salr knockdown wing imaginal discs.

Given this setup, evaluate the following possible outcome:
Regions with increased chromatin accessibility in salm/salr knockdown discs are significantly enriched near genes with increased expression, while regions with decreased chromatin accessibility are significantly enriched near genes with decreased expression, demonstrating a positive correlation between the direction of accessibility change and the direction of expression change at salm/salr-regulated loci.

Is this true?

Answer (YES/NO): NO